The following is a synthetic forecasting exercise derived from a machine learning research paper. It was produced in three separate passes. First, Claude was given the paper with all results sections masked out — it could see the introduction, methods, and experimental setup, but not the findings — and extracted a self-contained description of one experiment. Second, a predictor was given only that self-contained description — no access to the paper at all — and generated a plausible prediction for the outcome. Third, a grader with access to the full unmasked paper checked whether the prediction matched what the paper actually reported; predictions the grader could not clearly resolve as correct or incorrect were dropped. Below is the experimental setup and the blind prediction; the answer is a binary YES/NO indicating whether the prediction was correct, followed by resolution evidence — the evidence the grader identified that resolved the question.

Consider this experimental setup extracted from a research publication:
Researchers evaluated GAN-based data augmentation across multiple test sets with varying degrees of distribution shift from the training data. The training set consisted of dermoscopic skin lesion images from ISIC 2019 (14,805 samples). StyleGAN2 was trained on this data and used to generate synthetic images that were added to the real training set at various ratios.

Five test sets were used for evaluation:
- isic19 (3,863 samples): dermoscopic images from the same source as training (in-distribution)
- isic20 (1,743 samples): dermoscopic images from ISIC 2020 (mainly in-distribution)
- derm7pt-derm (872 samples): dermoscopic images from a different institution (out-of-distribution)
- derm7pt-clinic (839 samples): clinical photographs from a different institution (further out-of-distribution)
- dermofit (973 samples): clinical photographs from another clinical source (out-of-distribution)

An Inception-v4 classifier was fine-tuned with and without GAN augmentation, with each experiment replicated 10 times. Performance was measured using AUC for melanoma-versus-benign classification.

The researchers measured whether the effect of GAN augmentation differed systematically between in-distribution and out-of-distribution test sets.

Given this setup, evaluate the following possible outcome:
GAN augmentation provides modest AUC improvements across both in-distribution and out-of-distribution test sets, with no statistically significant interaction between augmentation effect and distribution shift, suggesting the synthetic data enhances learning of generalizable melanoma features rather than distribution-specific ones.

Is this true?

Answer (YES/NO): NO